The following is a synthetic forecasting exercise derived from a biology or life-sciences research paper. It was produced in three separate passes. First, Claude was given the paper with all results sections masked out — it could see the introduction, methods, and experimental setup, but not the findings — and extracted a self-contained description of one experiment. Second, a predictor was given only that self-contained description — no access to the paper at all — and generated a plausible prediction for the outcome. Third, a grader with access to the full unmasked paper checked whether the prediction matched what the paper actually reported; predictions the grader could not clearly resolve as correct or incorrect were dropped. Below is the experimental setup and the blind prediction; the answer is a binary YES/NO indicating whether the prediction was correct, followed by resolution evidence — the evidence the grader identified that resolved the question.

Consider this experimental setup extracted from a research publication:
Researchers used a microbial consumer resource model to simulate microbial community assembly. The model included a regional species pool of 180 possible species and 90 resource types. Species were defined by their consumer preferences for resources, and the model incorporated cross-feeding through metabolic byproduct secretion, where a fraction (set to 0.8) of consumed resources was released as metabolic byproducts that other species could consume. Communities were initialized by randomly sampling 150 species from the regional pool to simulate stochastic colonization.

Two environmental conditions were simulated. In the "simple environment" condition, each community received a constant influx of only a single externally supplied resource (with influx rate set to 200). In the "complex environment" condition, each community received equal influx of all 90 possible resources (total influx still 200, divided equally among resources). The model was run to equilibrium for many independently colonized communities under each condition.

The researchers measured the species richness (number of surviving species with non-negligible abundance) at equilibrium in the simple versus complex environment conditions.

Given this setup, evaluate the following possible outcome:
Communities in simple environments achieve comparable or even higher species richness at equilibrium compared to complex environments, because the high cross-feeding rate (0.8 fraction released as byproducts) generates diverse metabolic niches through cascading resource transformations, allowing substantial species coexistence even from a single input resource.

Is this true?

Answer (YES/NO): YES